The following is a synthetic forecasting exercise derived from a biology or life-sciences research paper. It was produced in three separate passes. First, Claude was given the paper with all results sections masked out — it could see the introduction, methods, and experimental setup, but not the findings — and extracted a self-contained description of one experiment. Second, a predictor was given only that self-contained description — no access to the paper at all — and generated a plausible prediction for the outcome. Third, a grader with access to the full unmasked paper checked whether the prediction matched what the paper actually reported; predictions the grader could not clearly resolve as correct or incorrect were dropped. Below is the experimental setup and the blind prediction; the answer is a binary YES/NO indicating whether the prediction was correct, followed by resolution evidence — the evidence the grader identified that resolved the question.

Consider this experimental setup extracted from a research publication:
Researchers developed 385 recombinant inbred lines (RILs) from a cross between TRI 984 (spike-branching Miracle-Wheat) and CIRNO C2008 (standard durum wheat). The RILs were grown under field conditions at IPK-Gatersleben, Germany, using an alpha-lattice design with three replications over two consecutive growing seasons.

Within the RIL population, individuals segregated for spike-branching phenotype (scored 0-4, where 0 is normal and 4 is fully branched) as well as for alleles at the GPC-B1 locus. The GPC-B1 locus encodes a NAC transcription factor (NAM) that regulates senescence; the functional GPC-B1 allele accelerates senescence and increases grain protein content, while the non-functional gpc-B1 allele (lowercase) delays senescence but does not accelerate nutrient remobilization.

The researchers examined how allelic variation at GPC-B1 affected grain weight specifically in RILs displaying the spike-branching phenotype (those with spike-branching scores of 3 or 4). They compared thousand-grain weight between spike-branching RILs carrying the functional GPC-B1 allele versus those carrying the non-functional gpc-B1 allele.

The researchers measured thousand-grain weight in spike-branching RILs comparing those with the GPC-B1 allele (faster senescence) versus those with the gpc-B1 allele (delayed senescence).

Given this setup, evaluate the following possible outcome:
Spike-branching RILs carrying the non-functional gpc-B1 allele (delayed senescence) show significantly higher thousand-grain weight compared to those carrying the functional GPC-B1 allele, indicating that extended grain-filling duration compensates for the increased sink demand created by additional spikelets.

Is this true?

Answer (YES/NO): YES